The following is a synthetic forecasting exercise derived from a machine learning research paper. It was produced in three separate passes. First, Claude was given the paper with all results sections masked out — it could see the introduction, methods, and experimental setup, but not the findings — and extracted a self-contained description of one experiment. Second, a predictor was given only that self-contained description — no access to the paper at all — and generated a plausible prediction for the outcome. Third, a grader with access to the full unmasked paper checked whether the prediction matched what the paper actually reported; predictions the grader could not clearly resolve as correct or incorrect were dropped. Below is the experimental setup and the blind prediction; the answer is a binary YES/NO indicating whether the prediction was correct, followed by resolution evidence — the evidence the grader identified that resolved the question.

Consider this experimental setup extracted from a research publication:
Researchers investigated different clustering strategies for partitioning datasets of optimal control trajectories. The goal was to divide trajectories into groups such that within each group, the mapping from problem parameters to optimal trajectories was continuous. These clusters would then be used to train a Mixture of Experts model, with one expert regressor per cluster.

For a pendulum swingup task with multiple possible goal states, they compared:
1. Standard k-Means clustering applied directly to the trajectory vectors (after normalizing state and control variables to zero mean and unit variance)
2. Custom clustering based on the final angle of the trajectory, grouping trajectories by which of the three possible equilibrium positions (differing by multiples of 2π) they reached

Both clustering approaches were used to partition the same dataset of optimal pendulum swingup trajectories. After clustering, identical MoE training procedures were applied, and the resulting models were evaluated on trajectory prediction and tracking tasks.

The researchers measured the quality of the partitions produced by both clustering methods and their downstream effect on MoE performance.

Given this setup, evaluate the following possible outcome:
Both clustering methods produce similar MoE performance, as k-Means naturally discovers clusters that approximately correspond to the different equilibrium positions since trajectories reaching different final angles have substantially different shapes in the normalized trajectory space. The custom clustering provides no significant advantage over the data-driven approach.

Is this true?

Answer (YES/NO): NO